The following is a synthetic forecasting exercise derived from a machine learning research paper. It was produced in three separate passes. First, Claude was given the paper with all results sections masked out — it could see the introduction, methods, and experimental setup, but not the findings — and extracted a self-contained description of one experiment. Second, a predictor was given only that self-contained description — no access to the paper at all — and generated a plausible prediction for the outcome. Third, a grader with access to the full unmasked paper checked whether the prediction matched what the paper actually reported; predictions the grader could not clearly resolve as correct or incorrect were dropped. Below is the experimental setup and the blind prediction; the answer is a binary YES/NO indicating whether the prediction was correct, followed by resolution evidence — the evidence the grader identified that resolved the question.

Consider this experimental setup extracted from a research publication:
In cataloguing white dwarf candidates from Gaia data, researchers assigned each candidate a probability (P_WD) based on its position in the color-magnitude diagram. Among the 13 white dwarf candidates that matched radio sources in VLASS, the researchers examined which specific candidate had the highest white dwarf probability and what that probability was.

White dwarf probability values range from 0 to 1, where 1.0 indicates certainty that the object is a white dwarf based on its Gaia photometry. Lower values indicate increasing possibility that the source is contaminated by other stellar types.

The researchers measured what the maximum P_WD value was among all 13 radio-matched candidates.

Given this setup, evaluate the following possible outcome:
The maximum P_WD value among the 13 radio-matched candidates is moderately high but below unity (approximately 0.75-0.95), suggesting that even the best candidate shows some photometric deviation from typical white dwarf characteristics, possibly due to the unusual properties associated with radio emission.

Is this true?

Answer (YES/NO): NO